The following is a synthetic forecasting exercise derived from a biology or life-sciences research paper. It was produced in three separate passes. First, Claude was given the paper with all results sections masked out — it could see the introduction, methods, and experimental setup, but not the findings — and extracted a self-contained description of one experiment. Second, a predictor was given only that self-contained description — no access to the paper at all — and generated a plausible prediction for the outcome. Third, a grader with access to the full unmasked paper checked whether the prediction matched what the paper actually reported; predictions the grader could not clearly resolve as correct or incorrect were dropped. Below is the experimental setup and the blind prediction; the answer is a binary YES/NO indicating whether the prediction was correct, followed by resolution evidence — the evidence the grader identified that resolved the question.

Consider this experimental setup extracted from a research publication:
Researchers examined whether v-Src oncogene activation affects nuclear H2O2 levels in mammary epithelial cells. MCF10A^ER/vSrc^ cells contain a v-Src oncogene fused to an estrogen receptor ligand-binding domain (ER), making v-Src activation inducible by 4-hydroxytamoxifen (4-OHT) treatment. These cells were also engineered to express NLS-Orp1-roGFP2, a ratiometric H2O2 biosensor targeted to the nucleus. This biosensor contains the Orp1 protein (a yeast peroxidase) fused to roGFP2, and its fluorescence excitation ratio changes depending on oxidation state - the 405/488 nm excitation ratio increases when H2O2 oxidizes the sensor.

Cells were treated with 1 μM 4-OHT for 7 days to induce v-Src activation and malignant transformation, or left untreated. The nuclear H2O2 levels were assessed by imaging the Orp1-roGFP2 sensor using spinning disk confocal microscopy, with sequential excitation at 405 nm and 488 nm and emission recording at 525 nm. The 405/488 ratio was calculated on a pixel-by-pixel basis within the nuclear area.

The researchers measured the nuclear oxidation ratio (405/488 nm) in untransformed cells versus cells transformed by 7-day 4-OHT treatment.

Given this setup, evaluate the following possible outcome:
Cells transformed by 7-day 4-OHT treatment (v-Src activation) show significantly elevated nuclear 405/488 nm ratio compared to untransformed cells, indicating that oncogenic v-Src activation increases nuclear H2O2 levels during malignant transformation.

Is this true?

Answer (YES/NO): YES